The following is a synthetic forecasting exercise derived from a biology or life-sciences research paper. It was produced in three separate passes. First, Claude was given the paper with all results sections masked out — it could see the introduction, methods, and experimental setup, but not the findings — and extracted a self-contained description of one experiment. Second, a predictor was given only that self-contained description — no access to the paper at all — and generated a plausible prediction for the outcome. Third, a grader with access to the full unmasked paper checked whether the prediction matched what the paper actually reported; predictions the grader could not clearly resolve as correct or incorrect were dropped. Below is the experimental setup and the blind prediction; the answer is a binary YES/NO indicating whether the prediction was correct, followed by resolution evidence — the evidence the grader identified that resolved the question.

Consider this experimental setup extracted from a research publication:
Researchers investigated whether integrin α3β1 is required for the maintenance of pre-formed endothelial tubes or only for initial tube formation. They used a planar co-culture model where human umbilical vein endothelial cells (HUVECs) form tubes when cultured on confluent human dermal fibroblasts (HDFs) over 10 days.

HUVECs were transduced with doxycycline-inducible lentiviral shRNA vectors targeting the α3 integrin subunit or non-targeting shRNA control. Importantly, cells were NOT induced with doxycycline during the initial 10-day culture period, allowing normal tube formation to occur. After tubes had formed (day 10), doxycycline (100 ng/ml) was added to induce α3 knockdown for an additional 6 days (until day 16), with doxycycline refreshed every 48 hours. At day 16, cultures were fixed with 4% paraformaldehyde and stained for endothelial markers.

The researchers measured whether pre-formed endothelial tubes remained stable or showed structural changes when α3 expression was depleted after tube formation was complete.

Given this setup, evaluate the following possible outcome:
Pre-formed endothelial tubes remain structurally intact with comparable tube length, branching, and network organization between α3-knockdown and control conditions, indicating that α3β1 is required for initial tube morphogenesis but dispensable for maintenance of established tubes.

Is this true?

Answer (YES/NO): YES